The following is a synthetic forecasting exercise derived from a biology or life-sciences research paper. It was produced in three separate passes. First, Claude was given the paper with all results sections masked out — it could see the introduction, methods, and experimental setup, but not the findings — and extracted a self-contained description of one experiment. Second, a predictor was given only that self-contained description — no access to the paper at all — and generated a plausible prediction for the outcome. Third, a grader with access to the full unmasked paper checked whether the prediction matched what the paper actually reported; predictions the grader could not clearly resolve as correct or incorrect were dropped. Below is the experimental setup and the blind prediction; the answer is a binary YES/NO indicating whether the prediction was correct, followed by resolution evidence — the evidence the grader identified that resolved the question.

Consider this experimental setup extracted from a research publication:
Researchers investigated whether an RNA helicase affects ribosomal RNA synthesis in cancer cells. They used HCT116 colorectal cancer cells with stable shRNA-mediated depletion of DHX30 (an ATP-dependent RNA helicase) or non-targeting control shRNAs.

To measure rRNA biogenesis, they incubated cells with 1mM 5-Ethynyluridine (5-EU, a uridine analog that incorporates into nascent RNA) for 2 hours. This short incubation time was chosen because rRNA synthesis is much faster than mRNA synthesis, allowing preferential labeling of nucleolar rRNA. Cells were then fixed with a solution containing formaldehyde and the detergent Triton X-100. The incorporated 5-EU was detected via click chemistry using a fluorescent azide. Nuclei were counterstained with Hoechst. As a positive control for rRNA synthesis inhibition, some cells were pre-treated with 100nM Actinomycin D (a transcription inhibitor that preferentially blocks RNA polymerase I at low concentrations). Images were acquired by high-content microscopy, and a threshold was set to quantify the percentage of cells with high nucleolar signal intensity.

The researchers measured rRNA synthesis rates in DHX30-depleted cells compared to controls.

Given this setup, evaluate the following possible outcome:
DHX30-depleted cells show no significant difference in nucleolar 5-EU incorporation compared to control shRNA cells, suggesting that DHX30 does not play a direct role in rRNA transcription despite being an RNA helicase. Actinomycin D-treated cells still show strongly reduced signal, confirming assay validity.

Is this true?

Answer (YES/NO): NO